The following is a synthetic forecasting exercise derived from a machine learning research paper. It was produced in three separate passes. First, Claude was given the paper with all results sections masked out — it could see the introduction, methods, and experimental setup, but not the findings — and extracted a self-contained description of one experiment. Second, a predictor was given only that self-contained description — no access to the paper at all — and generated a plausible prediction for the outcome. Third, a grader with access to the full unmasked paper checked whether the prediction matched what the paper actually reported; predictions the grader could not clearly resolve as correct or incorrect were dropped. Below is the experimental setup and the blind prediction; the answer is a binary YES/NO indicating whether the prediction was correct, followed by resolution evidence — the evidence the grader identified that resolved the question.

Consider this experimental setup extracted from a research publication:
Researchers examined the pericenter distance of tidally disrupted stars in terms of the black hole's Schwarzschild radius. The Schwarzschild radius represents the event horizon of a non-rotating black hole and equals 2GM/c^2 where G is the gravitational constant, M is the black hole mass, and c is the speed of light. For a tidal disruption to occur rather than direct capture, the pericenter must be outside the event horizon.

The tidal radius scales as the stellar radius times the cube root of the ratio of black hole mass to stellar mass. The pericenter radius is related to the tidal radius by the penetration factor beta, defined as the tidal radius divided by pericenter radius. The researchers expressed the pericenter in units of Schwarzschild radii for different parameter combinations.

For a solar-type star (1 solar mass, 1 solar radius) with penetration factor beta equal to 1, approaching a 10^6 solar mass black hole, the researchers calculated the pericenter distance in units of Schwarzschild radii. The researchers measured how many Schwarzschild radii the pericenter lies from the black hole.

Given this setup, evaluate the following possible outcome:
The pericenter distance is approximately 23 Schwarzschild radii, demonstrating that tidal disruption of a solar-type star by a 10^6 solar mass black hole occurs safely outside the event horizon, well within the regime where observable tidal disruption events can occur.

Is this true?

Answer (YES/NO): YES